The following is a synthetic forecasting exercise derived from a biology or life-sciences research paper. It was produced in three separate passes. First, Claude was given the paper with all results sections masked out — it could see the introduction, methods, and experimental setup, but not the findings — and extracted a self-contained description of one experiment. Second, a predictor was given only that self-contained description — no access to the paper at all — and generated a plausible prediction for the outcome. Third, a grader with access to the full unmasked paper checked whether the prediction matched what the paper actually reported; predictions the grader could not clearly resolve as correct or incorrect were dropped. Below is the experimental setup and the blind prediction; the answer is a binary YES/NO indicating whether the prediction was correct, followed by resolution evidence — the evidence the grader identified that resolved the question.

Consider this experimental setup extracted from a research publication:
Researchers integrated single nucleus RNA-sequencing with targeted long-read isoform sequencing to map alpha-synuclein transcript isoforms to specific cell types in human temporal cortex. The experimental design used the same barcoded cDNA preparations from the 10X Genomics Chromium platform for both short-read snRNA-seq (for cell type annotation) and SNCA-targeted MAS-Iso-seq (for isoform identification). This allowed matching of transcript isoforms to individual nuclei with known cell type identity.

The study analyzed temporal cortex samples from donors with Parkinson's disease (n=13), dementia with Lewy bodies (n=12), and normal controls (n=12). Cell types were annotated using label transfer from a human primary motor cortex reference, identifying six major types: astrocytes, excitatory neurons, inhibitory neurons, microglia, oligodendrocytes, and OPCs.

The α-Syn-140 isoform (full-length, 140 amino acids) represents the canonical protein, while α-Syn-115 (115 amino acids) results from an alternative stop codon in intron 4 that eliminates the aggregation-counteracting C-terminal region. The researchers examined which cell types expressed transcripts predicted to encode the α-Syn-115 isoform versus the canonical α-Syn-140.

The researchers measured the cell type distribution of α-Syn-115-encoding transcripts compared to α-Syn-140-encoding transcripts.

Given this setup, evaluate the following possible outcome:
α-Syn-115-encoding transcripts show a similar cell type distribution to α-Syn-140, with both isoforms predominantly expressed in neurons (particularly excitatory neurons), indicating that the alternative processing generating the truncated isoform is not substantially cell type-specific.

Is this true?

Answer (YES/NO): YES